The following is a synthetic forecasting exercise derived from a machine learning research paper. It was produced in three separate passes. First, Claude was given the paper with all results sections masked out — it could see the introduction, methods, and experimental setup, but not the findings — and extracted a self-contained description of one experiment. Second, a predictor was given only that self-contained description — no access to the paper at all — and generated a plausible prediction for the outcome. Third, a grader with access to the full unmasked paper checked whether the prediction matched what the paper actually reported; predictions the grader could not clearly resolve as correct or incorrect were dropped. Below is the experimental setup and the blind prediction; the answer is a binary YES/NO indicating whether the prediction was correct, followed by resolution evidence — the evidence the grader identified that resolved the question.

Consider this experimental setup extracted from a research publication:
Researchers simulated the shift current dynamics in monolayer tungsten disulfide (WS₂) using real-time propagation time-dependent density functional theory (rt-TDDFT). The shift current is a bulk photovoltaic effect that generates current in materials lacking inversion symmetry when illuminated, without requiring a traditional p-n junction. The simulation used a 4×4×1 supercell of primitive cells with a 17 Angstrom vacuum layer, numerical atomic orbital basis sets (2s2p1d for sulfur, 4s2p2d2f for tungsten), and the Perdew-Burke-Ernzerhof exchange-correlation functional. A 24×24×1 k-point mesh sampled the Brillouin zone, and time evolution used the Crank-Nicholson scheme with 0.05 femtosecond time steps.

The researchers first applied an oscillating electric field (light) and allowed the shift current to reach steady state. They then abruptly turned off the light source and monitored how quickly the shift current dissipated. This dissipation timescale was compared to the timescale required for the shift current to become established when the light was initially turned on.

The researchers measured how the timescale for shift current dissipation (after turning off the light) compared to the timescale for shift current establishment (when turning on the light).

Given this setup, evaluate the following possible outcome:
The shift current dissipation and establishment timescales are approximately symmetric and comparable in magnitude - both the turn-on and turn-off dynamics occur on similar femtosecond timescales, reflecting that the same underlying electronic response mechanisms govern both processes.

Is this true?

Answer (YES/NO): YES